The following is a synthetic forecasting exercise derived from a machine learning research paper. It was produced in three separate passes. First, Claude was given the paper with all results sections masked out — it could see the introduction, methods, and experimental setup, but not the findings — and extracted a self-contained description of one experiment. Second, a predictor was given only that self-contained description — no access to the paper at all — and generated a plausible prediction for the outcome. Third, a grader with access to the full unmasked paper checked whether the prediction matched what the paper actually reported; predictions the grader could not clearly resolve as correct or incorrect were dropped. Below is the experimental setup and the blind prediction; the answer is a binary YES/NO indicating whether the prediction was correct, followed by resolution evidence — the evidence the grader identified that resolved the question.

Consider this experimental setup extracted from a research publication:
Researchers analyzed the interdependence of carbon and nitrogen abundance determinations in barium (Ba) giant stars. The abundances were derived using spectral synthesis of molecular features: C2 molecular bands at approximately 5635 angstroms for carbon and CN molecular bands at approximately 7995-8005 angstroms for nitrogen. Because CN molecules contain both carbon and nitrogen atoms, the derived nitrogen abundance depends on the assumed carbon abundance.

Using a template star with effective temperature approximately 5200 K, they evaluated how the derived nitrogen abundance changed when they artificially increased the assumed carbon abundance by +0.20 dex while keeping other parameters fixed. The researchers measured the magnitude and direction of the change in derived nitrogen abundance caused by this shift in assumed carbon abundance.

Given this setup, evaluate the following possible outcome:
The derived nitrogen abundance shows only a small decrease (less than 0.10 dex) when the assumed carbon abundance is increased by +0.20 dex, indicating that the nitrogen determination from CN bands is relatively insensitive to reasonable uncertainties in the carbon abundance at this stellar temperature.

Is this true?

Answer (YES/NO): NO